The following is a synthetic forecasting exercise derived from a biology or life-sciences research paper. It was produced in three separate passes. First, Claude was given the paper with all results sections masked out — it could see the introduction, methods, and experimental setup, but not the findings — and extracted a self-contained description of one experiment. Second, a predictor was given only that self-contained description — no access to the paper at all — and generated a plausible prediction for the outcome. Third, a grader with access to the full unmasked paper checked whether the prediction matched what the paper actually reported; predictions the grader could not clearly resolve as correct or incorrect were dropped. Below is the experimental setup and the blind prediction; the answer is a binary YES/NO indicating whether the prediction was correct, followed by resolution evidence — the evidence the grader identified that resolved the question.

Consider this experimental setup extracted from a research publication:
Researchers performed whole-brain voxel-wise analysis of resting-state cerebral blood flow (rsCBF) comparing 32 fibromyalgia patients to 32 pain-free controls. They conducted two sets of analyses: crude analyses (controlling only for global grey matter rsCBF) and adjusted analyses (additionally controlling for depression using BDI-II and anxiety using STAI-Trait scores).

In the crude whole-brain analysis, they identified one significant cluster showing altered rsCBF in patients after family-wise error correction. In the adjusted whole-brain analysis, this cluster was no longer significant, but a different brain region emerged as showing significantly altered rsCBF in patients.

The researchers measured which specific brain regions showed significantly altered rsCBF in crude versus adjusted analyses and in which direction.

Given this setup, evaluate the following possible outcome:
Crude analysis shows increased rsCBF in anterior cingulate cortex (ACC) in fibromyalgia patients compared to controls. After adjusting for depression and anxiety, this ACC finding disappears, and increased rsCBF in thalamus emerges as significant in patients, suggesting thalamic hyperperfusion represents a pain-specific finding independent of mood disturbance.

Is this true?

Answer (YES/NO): NO